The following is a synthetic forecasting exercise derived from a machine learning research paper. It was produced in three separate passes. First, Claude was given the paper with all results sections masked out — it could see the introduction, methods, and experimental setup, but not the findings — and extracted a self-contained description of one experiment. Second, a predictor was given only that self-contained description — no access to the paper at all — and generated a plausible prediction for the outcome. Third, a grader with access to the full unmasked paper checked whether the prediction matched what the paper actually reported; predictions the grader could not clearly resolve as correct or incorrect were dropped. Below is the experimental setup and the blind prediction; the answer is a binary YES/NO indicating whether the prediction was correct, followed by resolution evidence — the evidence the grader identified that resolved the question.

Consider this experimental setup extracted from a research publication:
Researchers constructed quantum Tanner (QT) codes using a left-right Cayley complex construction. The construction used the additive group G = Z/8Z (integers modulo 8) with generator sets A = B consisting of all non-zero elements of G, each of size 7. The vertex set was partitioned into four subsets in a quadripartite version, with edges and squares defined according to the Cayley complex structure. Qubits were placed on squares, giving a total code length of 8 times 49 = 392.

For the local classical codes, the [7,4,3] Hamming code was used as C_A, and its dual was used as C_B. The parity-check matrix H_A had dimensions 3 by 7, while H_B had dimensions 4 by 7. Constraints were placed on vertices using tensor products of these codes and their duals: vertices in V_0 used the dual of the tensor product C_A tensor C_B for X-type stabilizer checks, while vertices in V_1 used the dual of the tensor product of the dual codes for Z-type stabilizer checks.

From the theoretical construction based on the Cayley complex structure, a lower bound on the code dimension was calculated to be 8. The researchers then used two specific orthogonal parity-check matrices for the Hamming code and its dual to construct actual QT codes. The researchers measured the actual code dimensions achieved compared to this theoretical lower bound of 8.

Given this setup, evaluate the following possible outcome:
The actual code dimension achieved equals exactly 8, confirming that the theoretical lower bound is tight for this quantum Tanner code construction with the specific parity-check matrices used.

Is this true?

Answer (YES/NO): NO